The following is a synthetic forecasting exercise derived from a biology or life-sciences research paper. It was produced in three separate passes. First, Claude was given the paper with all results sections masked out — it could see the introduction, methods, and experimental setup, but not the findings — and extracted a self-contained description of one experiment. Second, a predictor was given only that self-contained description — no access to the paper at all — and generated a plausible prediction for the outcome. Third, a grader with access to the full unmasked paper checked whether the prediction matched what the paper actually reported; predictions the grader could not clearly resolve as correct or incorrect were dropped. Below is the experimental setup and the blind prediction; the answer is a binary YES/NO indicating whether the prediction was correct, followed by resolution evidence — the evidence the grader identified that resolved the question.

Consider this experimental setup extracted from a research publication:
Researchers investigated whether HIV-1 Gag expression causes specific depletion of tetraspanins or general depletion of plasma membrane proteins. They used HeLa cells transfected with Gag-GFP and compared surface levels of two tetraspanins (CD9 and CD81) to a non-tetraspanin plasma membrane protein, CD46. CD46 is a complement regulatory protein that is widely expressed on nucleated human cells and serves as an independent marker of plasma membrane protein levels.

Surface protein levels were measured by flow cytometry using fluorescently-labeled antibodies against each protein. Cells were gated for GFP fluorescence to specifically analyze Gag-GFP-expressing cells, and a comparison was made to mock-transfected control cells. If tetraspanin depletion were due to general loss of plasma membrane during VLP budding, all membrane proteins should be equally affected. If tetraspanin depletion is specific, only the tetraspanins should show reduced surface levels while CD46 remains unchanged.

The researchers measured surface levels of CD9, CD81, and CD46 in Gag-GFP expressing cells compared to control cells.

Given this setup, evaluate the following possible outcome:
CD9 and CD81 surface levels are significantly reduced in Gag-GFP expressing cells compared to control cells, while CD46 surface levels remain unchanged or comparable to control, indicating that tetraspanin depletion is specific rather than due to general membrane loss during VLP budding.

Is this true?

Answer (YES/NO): YES